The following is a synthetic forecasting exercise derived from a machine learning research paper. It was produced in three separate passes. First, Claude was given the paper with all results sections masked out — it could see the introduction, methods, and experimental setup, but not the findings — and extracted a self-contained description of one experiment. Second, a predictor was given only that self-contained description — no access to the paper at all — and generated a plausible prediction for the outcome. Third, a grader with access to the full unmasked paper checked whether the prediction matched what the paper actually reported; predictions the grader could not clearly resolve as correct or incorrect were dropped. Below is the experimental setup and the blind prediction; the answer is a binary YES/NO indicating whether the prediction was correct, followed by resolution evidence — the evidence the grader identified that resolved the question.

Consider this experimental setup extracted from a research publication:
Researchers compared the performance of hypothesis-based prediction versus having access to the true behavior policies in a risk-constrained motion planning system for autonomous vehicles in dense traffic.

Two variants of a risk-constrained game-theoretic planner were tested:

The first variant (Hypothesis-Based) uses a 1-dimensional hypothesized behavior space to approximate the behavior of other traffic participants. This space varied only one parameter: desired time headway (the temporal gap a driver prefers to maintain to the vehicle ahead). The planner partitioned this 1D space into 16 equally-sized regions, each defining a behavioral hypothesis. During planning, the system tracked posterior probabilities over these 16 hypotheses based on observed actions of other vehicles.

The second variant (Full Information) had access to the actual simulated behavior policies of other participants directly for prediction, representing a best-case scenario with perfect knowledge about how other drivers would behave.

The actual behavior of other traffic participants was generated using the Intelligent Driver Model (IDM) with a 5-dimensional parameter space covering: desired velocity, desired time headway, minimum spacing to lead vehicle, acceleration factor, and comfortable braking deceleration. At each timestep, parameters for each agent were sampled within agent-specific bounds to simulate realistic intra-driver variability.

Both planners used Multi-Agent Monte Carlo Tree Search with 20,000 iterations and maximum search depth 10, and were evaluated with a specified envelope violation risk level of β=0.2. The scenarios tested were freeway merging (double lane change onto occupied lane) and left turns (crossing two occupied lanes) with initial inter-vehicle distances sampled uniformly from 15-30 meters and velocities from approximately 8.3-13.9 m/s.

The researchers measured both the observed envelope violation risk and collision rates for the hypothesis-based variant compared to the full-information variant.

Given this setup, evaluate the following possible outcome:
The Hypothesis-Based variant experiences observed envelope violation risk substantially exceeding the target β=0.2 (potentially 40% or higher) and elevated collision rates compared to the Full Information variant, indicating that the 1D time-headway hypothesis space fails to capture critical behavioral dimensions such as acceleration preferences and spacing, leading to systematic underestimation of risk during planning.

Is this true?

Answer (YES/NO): NO